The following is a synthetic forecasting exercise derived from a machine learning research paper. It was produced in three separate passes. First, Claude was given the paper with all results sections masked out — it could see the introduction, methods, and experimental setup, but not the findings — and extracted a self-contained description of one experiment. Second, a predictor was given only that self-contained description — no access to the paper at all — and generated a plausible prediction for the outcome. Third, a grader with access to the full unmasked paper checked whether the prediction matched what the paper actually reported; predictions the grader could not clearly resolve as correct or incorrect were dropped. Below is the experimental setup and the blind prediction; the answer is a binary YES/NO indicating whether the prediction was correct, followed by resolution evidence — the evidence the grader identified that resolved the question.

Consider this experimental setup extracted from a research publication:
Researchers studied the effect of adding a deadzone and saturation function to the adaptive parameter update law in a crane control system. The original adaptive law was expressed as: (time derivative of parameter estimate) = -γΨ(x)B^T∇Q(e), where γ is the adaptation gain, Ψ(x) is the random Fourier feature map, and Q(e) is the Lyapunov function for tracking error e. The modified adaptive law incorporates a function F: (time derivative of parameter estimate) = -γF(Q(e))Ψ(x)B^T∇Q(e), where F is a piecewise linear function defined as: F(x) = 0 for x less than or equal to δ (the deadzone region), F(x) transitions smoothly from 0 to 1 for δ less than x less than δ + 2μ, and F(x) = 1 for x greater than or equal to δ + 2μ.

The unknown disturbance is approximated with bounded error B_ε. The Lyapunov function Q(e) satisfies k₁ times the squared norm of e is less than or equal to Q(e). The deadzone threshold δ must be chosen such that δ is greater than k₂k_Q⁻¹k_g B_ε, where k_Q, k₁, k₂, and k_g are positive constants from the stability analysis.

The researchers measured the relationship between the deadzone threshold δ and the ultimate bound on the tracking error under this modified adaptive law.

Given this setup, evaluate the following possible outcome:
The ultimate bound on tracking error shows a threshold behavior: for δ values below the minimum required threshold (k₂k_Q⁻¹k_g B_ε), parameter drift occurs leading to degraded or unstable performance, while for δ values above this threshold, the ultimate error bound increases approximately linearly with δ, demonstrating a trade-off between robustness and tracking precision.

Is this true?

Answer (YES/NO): NO